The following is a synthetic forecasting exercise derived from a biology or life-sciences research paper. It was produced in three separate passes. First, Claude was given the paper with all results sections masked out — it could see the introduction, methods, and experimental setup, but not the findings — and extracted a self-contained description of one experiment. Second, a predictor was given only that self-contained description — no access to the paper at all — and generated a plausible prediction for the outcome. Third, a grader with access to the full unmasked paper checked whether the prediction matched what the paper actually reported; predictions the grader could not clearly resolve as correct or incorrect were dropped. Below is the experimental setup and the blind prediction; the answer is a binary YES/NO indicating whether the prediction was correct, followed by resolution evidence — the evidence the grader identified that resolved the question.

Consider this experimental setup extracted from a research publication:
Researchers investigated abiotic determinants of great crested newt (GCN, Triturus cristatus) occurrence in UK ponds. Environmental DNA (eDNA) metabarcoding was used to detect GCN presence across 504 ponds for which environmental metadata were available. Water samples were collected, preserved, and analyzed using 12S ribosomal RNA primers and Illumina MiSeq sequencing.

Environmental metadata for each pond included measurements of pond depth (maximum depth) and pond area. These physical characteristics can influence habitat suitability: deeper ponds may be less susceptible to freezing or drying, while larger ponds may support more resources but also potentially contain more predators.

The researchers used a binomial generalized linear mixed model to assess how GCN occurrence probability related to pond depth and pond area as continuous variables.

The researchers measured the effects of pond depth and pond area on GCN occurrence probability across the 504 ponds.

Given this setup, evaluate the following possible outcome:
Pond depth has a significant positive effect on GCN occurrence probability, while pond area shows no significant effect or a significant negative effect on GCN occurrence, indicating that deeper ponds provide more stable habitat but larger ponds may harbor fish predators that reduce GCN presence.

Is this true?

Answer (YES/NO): YES